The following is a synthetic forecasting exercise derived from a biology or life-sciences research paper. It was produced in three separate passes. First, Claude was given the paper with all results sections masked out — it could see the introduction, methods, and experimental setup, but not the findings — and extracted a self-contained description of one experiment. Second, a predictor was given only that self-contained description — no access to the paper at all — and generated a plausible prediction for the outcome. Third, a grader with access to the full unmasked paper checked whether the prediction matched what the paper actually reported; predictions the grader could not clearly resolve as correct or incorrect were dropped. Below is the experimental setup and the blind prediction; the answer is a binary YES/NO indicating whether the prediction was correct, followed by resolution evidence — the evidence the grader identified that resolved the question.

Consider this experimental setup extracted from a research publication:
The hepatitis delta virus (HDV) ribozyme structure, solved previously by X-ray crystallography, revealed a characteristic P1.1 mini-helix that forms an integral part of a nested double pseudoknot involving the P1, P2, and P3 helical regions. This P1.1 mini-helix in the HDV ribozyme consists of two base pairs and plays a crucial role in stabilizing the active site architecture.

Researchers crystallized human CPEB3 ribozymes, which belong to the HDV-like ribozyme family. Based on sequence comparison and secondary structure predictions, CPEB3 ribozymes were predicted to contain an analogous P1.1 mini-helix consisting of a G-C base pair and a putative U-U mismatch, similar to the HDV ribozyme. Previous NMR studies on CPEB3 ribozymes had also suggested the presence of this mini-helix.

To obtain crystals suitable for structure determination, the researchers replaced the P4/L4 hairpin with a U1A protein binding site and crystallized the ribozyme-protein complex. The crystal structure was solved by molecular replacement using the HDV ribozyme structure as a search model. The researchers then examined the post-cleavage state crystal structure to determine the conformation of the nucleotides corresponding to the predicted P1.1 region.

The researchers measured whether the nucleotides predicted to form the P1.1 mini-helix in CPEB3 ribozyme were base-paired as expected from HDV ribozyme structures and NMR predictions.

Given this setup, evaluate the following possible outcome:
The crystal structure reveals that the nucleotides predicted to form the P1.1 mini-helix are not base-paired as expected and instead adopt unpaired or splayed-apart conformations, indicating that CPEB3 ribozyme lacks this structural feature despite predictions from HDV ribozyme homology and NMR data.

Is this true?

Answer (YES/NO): YES